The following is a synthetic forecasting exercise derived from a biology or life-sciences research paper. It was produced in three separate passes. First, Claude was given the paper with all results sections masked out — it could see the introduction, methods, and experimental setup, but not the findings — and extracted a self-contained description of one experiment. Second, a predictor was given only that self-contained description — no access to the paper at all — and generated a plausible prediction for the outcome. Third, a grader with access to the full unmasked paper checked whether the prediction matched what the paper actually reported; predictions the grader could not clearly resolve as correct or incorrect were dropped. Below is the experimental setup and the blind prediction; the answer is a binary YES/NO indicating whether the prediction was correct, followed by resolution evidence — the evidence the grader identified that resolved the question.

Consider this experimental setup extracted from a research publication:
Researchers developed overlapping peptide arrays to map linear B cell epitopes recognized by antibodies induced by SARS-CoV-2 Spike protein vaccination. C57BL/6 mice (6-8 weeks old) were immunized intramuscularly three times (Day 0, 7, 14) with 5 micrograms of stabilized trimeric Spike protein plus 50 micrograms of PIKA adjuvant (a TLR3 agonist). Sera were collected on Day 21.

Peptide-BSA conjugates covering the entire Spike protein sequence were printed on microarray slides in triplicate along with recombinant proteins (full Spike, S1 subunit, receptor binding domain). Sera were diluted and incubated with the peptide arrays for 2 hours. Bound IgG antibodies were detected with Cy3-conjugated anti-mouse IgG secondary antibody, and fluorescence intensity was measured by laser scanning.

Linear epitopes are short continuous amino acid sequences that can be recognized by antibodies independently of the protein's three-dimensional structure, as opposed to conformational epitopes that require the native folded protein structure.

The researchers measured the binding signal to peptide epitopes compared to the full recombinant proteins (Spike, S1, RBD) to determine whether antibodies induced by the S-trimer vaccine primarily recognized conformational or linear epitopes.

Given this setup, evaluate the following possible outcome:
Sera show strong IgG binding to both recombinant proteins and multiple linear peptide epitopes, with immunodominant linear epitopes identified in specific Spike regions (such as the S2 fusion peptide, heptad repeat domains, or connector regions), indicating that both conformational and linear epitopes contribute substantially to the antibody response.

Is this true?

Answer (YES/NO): NO